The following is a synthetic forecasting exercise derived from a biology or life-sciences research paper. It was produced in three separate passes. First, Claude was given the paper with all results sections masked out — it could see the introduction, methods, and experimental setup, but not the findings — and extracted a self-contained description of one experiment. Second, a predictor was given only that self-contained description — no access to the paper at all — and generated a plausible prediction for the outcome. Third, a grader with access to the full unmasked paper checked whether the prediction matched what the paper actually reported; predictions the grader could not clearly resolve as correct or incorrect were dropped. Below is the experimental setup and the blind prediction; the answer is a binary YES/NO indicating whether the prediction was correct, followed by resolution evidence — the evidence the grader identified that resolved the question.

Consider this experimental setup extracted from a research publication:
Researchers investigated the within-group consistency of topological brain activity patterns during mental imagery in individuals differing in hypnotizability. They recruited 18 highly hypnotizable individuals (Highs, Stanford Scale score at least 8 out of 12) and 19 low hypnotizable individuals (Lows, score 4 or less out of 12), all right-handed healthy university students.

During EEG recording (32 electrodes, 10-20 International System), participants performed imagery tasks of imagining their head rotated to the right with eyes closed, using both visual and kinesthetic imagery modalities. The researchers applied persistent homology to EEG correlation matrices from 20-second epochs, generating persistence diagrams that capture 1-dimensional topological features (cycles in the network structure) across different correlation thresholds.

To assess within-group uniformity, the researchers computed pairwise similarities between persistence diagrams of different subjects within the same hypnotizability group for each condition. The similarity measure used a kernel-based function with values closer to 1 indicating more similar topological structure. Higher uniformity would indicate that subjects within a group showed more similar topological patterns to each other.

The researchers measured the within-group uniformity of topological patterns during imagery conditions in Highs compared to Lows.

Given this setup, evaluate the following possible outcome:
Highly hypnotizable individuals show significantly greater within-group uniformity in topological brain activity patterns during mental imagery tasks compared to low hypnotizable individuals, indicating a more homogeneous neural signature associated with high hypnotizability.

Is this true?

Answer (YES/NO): YES